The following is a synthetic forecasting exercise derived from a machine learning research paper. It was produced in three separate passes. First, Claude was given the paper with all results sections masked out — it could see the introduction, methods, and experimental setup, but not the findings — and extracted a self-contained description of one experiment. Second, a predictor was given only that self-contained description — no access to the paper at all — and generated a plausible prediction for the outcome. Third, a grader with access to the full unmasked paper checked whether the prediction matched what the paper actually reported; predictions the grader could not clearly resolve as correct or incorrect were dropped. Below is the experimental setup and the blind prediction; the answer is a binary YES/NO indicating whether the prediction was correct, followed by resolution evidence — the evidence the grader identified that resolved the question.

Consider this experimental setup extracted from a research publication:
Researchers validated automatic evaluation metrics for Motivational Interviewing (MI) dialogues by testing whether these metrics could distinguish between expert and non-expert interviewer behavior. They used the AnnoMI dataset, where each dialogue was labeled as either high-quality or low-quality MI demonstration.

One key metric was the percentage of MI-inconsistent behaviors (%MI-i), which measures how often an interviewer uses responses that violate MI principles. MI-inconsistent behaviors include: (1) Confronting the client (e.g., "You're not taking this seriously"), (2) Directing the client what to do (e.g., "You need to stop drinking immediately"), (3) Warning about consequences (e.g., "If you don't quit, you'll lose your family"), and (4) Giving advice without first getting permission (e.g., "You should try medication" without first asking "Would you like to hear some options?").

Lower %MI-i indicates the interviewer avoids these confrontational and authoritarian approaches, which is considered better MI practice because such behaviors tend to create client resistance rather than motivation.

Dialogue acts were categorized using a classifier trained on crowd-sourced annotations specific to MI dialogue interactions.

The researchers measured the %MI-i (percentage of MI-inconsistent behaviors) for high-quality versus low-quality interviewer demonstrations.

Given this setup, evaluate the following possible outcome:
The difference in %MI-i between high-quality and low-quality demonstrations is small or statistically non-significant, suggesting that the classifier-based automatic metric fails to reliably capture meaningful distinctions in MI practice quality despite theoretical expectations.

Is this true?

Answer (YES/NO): NO